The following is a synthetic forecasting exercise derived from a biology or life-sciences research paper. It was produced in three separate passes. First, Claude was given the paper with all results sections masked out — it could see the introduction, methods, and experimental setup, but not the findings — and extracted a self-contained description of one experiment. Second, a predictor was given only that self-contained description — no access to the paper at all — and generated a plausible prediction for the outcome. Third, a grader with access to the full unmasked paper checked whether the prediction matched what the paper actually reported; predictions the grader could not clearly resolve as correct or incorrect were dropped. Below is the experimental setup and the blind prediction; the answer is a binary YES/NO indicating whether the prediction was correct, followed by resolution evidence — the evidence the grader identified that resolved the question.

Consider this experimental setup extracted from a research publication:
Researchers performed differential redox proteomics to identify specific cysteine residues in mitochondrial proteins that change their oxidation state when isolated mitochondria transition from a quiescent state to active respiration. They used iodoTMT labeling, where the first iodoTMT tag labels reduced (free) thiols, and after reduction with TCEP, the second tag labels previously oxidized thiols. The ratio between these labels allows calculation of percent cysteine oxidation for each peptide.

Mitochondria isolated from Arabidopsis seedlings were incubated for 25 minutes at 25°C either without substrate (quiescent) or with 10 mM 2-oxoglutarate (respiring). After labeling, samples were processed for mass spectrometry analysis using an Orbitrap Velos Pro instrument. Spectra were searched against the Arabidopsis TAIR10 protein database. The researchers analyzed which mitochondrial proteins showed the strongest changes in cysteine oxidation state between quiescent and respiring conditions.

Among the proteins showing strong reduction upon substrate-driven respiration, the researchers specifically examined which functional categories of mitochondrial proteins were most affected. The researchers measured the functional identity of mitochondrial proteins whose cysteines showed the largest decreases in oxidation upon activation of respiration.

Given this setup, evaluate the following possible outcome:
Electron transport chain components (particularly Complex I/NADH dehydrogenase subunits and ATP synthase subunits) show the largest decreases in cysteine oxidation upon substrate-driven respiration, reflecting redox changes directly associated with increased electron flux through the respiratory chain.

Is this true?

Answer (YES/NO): NO